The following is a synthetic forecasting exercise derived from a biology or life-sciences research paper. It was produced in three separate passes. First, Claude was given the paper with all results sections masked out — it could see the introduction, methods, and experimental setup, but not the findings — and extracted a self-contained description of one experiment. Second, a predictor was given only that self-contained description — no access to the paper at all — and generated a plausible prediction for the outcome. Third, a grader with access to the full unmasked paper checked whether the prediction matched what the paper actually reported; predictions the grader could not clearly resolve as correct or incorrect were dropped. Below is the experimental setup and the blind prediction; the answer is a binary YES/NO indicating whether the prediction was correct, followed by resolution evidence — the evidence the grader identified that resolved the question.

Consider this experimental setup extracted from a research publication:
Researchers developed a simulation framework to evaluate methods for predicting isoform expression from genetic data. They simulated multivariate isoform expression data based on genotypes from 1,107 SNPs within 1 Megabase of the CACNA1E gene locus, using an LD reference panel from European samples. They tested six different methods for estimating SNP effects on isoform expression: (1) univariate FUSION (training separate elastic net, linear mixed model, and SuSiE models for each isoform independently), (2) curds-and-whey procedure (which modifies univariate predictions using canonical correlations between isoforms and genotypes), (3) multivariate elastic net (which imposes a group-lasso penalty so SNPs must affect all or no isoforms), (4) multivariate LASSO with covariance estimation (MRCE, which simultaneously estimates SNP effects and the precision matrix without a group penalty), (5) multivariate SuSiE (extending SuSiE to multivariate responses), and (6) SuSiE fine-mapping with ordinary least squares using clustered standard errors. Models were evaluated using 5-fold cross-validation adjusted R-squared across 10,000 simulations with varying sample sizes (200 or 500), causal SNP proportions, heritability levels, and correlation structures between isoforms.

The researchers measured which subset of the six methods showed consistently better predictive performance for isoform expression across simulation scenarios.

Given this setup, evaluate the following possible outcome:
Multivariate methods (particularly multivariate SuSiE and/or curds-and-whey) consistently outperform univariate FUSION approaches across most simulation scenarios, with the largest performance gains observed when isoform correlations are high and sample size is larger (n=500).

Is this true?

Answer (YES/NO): NO